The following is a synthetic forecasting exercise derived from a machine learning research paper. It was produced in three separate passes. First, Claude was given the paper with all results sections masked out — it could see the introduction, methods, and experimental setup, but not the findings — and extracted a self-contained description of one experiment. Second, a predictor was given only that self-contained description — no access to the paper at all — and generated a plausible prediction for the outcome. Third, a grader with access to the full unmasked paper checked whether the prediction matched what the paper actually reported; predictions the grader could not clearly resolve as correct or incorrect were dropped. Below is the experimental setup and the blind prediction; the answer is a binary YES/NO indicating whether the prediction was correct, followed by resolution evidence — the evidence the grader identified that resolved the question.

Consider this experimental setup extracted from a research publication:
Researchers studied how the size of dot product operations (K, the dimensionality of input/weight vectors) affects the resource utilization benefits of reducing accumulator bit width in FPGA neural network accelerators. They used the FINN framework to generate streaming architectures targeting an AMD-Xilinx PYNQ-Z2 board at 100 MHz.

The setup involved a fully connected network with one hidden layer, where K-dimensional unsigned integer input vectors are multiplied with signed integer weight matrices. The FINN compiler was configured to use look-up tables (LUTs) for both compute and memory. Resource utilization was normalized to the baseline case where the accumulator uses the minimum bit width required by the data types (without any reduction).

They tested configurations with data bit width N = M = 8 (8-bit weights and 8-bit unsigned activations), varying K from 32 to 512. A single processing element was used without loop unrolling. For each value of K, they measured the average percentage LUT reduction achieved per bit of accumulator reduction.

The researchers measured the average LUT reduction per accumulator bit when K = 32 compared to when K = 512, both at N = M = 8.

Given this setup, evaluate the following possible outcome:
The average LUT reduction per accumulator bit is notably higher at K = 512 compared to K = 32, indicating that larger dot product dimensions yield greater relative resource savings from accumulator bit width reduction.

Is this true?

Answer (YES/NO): NO